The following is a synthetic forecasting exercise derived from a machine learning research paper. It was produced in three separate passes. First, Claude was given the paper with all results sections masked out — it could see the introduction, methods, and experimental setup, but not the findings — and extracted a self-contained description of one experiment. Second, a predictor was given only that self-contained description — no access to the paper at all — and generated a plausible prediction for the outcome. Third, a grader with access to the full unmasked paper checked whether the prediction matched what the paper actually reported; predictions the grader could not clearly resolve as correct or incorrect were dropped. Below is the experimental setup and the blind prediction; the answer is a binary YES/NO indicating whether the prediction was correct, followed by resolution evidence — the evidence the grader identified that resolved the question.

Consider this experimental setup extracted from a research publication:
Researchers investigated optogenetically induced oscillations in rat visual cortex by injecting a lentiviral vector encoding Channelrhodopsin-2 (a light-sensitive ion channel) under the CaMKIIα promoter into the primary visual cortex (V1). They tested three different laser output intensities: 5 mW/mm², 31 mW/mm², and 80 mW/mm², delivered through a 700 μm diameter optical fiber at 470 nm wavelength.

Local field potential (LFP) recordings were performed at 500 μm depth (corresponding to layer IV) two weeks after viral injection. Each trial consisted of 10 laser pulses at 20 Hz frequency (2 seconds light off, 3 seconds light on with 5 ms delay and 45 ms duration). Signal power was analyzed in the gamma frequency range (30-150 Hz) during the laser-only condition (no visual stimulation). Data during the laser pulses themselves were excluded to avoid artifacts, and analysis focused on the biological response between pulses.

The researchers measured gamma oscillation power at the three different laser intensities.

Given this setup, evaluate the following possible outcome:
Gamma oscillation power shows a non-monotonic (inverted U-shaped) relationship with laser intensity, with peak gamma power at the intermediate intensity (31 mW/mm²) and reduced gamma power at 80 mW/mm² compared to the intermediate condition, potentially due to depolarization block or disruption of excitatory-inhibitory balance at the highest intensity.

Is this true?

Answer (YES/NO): NO